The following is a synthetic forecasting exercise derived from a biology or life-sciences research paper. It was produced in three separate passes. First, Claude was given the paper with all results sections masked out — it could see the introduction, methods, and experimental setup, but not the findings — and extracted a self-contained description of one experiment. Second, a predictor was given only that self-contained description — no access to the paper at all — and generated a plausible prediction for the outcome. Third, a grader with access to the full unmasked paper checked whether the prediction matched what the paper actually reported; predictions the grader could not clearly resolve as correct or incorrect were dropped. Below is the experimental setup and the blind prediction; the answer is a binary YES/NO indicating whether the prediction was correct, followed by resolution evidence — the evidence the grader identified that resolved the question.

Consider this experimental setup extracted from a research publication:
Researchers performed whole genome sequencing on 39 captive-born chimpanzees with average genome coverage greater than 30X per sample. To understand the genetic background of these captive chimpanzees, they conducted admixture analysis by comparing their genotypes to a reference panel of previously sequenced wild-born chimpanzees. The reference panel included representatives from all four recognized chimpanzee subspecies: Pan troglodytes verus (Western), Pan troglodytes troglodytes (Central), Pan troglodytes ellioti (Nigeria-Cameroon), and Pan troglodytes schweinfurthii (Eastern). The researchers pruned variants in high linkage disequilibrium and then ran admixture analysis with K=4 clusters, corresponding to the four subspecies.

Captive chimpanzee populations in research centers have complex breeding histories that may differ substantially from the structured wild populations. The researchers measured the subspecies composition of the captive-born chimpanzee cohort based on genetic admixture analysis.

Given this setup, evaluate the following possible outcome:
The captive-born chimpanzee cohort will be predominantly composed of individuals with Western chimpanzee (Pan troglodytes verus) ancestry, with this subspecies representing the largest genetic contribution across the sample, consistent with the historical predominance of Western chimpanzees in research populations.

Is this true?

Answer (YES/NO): YES